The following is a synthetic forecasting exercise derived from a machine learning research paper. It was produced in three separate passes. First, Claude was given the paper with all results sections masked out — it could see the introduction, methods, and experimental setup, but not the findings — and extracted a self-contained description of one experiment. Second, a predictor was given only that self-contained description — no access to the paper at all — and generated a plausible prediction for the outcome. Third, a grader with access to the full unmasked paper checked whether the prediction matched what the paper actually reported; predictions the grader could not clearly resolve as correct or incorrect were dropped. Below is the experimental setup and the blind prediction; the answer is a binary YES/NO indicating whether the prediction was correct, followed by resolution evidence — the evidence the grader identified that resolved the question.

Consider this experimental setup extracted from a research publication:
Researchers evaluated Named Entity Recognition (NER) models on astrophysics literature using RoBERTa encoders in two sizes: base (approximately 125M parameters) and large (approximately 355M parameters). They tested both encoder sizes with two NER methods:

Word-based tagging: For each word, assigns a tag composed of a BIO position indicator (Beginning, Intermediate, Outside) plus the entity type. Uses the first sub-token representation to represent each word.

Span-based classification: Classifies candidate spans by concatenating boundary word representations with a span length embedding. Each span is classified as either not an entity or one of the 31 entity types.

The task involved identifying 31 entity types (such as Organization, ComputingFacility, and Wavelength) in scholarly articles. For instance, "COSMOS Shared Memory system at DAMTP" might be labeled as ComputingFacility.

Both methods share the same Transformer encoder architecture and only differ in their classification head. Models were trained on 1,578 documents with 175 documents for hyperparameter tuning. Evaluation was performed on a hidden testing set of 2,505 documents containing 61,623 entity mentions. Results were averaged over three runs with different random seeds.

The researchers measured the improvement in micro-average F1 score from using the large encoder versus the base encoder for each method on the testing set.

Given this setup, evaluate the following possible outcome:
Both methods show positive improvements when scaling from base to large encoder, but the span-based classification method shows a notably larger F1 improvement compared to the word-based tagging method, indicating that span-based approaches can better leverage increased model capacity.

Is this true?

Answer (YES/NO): NO